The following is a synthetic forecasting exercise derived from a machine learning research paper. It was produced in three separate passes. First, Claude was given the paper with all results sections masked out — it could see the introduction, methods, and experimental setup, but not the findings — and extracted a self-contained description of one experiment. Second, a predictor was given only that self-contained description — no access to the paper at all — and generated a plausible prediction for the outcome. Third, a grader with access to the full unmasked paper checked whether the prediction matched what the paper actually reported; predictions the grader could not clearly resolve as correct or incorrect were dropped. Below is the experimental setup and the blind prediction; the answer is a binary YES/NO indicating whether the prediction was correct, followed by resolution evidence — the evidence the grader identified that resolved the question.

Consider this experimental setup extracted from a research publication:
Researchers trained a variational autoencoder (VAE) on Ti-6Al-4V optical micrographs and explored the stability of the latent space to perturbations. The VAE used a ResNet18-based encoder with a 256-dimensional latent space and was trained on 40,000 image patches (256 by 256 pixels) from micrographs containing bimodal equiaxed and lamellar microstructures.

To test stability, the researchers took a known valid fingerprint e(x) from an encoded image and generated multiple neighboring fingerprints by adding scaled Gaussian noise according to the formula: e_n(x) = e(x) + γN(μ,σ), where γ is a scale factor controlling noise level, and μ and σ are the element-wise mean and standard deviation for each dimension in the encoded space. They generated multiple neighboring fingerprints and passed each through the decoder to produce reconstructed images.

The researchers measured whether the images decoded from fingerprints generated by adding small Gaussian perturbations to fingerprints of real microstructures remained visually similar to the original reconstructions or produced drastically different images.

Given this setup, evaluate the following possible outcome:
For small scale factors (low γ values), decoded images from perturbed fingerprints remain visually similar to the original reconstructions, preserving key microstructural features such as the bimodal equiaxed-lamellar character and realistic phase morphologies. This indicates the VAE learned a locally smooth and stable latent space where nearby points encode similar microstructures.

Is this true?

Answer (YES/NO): YES